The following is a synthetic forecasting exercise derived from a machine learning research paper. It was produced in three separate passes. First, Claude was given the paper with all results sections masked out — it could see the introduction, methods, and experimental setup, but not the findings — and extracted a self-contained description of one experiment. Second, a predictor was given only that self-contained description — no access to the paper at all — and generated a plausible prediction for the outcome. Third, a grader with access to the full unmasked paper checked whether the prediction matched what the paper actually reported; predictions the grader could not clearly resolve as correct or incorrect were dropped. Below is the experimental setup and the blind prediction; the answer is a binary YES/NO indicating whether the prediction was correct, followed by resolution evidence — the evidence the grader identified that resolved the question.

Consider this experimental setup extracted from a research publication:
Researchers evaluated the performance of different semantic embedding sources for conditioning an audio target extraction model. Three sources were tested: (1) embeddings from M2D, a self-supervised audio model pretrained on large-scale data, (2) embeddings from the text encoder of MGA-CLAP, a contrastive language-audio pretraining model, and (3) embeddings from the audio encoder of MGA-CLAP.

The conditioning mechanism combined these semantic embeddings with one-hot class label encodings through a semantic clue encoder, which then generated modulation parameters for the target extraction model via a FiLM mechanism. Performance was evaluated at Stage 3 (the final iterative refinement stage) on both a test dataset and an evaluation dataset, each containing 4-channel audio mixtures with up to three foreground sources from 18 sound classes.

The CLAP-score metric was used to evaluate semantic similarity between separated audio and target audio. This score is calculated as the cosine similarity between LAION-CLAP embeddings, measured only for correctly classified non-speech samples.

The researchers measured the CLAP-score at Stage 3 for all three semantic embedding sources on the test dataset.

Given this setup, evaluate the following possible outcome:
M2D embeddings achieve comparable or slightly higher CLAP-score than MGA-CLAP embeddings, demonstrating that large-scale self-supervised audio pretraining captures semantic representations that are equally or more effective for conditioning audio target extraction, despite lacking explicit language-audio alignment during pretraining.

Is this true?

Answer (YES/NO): YES